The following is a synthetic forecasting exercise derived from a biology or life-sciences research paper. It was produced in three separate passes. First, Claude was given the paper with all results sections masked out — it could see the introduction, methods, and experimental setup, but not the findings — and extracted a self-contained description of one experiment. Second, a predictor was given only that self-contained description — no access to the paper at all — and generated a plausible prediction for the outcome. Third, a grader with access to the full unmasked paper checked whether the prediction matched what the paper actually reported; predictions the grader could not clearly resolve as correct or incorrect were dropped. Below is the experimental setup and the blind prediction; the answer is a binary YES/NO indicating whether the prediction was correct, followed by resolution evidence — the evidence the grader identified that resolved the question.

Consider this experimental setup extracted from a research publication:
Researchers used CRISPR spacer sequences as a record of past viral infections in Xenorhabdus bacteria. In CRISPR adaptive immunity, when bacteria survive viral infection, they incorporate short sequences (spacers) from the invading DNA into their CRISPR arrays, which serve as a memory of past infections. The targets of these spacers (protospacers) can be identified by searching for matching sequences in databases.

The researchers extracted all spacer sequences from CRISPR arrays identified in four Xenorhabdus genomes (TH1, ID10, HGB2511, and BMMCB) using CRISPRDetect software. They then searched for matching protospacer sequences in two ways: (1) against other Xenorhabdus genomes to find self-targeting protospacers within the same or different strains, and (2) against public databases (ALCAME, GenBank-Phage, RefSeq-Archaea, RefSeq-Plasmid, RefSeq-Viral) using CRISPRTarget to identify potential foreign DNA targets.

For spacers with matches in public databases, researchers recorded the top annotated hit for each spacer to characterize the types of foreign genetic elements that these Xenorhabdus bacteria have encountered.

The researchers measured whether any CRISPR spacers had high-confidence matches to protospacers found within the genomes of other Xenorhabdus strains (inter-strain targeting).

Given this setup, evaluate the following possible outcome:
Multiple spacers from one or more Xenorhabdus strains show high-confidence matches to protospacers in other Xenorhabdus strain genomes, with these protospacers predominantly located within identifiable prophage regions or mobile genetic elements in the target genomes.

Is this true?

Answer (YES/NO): YES